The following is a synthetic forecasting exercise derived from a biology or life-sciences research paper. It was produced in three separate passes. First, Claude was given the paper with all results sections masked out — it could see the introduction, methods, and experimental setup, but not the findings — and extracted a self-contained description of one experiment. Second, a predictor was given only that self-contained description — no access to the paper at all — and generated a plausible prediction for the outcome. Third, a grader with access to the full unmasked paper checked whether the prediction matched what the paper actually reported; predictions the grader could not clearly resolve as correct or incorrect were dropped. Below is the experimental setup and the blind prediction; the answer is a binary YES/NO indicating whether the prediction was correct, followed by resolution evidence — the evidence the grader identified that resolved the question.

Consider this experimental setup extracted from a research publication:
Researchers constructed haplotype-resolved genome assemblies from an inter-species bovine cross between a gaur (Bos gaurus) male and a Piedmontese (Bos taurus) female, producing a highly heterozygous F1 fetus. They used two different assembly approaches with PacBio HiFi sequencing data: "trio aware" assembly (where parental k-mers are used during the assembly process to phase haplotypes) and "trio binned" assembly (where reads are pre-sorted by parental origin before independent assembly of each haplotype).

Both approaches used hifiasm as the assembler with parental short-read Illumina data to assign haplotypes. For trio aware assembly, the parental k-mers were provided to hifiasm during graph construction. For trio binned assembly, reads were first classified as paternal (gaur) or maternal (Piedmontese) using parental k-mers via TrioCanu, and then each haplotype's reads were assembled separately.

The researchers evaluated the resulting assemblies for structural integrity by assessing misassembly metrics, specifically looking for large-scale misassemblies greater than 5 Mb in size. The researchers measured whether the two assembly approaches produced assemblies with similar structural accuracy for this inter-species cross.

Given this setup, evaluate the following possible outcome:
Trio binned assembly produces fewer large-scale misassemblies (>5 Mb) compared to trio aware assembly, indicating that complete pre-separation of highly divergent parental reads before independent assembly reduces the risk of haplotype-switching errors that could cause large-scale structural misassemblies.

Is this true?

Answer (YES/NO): NO